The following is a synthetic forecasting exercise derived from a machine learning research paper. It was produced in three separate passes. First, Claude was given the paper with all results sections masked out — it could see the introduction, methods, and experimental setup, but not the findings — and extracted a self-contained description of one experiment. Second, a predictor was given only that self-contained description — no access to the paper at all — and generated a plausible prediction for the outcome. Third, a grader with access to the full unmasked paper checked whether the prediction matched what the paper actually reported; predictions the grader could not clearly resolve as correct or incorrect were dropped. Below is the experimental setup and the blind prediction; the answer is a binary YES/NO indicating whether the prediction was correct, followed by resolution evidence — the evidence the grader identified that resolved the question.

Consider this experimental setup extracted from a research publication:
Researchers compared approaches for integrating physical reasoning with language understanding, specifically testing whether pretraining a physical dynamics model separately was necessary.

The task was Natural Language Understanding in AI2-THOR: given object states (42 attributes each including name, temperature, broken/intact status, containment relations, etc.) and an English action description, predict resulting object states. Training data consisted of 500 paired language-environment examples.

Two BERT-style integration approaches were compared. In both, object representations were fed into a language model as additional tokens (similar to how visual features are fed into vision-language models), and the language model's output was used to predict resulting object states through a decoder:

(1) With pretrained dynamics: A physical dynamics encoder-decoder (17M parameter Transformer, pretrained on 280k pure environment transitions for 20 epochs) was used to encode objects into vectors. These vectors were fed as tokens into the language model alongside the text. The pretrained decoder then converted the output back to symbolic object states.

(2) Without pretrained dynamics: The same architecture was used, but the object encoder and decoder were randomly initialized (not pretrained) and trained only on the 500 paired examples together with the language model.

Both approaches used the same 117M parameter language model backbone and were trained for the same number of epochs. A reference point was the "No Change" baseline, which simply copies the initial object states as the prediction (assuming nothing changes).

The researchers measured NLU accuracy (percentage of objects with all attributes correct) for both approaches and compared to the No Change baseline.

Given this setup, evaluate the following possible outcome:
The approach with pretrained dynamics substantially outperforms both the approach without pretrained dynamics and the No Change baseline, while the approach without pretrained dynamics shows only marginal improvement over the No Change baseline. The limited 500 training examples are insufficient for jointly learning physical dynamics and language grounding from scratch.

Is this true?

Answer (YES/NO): NO